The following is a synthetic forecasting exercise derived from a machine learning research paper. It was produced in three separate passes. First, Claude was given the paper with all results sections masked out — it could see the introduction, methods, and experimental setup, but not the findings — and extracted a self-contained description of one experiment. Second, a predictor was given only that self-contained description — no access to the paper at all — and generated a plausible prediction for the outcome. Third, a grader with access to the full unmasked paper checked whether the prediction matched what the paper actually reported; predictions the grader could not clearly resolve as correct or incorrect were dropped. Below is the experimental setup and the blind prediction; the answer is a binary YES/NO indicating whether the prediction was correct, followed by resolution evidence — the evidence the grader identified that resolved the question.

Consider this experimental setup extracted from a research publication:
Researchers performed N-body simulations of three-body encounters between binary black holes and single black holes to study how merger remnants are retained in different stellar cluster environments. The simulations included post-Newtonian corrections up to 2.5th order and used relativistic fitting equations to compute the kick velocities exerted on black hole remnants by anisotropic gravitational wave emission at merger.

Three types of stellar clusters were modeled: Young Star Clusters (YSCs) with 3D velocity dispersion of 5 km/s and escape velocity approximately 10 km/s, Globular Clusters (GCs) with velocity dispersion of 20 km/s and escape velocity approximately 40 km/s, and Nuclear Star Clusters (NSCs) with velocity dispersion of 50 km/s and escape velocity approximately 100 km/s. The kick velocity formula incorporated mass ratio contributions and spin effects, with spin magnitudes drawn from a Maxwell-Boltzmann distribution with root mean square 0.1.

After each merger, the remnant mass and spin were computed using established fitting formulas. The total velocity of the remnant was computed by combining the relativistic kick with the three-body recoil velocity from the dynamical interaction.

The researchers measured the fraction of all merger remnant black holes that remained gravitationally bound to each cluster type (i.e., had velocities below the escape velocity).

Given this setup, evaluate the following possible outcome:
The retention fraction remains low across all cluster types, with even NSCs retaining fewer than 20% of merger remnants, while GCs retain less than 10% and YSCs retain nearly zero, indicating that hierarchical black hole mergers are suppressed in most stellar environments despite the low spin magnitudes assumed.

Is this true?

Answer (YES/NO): YES